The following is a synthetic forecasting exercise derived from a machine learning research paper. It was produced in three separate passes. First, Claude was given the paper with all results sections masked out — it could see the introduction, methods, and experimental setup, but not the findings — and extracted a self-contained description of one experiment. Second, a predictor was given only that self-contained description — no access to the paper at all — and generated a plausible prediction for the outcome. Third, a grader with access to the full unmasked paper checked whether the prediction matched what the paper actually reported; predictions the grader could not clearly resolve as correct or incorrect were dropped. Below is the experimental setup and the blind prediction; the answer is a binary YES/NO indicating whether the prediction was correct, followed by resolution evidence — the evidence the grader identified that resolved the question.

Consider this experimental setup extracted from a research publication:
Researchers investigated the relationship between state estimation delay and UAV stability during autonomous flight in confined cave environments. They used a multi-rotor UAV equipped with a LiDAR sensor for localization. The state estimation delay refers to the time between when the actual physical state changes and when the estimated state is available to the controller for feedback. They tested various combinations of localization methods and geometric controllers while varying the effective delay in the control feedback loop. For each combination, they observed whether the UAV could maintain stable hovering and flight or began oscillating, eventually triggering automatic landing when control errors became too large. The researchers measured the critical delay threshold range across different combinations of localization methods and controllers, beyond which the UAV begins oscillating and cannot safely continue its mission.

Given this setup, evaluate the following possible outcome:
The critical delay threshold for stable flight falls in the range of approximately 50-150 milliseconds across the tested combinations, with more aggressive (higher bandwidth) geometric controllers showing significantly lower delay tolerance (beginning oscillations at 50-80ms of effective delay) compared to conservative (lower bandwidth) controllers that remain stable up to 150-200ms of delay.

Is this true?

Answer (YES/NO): NO